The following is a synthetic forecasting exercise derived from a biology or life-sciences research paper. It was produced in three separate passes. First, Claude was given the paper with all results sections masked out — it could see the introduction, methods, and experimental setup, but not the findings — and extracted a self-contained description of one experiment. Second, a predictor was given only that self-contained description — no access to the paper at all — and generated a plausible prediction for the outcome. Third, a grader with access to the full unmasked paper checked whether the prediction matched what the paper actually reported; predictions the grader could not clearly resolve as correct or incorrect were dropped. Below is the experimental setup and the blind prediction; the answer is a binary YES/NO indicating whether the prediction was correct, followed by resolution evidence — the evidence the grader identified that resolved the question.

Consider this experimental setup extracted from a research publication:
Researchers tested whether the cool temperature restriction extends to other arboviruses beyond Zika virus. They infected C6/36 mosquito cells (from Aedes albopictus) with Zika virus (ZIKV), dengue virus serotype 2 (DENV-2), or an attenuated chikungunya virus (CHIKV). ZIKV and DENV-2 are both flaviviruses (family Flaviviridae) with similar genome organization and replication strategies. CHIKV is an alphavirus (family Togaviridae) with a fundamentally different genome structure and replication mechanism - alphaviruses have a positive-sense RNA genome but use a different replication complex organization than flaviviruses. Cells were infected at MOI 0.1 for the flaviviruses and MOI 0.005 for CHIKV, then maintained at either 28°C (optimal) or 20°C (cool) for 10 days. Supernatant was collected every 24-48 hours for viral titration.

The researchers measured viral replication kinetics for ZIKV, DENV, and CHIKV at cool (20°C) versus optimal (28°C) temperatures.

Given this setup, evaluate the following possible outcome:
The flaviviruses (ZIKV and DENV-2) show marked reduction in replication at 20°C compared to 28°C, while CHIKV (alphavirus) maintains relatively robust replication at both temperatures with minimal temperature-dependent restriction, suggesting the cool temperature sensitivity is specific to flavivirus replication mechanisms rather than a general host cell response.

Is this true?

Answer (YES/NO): YES